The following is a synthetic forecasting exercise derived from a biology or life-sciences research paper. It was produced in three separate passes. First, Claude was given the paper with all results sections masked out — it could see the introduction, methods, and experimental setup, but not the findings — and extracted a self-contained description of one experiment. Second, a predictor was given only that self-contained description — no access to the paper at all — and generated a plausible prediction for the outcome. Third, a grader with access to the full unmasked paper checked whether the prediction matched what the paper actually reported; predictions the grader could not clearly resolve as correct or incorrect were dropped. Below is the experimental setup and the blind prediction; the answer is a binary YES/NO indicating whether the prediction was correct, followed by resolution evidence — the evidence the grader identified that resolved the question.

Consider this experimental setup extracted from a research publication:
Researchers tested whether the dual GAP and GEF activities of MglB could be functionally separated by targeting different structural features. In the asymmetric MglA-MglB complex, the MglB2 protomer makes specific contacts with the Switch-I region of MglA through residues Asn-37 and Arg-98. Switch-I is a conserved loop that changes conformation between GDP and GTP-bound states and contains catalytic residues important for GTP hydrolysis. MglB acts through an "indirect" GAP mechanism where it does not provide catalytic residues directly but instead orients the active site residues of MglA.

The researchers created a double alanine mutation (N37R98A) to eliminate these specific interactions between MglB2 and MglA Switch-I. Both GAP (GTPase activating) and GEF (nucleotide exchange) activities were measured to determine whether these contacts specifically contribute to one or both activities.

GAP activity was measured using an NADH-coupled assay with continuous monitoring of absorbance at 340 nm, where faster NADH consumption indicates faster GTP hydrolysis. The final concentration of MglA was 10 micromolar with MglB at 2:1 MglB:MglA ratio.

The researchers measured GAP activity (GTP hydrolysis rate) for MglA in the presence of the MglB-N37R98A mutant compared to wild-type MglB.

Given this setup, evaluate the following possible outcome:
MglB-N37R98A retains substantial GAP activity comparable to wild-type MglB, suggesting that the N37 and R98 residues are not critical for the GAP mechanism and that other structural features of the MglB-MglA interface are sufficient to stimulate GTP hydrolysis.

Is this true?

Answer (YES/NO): NO